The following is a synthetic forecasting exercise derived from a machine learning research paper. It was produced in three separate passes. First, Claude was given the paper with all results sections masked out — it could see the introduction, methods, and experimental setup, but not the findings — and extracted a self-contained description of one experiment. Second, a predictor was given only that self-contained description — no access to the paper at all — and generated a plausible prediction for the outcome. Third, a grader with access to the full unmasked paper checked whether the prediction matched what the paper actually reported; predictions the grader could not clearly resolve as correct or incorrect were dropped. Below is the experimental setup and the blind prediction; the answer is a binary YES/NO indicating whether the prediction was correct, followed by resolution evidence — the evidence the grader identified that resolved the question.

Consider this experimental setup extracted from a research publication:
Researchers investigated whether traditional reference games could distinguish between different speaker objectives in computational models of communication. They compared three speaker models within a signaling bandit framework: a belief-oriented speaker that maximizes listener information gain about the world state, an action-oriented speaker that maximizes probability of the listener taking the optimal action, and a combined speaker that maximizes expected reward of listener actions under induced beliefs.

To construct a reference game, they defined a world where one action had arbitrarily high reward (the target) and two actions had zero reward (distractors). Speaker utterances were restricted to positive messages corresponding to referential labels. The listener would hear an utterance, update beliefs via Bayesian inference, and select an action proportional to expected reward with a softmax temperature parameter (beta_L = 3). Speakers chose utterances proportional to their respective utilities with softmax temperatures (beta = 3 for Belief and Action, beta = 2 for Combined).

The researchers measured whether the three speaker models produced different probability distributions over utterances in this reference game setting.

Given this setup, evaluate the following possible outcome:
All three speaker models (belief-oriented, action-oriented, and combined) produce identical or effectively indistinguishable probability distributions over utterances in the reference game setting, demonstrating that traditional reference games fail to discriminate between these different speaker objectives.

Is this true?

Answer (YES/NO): YES